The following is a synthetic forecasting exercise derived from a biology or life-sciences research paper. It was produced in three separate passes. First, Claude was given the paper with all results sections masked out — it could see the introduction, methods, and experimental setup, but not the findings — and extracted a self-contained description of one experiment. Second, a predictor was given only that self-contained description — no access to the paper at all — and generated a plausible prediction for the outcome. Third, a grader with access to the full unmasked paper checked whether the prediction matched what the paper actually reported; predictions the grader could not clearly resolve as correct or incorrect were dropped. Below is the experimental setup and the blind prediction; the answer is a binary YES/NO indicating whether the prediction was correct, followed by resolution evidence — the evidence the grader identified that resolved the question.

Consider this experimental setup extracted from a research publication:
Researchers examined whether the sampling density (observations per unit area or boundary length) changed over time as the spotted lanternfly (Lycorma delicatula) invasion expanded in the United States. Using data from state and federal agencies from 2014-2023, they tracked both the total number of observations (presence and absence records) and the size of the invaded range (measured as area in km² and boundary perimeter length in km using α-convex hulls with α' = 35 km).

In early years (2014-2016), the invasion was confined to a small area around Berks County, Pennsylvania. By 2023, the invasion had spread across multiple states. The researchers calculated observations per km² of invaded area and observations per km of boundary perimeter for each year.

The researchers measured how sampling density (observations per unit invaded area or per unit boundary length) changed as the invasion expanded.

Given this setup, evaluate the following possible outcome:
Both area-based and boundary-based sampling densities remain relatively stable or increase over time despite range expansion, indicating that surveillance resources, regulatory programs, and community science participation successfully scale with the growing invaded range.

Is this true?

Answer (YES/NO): NO